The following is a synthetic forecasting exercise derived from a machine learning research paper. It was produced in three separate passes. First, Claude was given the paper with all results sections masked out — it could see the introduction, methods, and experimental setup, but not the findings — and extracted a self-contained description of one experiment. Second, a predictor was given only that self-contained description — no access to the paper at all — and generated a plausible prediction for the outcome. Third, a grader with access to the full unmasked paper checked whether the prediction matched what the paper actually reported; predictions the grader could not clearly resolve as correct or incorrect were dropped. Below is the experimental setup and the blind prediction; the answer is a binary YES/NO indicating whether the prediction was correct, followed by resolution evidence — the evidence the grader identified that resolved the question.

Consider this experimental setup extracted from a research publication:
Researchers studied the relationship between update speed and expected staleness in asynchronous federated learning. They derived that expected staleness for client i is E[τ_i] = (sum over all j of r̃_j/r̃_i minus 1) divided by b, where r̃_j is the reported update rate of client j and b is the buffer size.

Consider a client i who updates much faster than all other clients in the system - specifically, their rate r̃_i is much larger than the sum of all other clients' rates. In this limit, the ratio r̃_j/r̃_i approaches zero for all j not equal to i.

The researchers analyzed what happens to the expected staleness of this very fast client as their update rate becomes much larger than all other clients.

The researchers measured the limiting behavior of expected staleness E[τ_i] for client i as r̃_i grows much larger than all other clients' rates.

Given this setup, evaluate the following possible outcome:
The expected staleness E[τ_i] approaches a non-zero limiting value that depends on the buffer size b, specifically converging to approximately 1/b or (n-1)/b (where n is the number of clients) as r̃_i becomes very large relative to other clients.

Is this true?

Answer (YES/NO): NO